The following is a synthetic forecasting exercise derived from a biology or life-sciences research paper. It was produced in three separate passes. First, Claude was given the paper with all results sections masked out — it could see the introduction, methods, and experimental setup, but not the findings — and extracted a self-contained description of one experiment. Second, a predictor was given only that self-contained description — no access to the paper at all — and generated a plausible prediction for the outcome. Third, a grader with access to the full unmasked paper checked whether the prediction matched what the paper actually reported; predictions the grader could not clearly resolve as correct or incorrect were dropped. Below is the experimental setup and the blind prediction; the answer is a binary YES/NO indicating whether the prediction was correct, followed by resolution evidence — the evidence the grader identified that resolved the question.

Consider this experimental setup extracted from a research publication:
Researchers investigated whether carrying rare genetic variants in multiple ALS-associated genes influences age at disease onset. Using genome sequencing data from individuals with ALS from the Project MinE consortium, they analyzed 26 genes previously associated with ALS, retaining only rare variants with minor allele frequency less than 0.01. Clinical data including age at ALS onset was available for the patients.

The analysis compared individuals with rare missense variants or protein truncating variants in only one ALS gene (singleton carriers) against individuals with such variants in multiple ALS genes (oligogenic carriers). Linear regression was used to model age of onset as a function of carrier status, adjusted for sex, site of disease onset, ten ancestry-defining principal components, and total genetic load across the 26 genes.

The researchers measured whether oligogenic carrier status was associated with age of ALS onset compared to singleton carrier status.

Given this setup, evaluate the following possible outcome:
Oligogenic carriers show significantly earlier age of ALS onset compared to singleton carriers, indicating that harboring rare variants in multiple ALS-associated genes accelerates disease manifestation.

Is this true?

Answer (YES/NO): NO